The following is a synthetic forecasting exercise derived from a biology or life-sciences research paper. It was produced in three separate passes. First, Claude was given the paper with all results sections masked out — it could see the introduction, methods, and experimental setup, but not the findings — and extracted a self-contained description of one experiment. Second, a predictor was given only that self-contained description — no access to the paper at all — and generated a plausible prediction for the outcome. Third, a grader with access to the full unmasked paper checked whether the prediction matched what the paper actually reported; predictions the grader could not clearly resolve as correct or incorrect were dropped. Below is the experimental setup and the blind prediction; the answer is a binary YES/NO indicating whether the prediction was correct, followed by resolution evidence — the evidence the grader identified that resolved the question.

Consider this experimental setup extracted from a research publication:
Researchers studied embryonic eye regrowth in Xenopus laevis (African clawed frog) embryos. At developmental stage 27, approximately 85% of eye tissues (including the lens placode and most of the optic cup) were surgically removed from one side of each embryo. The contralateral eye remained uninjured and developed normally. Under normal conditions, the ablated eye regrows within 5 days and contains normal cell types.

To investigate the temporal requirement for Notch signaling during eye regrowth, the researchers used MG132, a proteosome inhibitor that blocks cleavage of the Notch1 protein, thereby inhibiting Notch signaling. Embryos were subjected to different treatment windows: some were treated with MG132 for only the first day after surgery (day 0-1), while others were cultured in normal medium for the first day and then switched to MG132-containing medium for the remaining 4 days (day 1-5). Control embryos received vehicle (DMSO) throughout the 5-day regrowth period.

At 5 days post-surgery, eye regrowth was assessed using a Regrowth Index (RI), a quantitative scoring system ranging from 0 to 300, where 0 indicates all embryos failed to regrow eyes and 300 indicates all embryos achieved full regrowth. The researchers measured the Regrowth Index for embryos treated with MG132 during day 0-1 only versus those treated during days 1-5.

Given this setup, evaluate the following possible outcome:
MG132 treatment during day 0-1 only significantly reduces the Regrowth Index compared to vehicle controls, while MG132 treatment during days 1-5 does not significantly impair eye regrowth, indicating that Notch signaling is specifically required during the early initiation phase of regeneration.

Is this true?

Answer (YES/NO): YES